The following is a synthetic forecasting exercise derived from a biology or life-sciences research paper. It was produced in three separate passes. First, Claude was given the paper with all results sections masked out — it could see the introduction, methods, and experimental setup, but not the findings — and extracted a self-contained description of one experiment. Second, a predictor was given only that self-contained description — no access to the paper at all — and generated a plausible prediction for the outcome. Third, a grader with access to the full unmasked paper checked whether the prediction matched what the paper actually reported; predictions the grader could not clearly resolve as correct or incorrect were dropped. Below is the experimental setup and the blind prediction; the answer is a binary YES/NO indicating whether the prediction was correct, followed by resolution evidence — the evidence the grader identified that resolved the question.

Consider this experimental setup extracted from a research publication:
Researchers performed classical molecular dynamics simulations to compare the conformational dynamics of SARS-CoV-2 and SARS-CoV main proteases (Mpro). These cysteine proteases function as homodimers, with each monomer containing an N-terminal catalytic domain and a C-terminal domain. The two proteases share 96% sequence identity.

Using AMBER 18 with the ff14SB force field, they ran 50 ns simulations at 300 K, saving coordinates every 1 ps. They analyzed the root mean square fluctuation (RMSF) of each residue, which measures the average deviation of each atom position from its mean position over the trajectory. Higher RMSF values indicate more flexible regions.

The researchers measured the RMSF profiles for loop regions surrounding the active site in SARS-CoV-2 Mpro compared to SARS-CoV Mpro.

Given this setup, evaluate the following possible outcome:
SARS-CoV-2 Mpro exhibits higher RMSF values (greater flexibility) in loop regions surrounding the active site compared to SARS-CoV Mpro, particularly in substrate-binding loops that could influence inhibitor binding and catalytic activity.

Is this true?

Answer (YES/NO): NO